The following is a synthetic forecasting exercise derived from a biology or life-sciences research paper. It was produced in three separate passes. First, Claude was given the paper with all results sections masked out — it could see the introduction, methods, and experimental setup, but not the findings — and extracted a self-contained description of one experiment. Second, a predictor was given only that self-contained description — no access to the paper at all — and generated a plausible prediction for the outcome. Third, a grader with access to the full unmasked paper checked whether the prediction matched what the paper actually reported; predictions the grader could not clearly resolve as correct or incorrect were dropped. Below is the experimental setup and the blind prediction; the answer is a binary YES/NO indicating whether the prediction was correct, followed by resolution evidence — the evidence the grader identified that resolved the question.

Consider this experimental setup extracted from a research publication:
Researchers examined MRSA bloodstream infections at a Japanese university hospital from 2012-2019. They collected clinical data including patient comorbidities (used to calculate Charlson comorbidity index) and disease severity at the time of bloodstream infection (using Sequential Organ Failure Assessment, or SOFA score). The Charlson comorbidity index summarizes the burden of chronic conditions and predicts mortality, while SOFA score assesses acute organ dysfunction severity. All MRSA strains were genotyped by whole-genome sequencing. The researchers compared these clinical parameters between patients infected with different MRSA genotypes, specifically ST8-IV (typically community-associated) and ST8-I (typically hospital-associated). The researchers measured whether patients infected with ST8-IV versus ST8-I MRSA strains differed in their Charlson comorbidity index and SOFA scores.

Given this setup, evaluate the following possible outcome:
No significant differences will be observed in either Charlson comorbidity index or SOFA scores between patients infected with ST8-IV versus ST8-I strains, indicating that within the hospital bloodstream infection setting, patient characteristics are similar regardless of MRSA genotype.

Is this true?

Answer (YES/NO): YES